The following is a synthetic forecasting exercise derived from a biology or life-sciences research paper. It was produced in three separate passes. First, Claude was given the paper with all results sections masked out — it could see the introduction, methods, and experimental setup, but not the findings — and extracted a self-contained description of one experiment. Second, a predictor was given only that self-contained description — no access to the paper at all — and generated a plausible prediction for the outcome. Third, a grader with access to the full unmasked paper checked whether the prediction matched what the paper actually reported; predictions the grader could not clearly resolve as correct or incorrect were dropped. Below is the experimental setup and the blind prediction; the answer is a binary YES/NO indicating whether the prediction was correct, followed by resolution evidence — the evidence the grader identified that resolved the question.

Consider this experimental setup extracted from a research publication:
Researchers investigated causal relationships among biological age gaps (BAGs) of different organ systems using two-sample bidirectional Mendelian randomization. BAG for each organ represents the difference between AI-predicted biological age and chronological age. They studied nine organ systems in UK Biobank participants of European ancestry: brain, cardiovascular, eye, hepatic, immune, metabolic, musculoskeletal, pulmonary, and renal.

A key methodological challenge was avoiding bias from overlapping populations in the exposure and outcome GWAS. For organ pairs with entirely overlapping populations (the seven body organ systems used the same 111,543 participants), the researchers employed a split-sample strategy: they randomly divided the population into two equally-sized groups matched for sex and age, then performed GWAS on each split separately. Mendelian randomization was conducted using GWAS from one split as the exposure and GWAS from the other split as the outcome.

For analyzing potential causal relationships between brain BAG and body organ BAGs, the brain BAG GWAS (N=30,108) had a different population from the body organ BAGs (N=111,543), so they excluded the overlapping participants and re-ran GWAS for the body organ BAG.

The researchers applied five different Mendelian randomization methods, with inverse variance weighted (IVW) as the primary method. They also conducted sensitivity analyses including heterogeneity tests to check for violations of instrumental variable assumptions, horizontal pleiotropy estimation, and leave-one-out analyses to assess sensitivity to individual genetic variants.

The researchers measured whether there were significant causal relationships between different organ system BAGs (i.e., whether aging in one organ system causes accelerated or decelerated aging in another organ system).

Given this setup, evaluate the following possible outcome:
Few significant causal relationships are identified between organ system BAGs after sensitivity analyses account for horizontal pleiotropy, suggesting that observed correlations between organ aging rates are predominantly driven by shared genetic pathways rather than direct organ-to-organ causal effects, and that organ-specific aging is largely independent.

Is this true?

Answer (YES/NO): NO